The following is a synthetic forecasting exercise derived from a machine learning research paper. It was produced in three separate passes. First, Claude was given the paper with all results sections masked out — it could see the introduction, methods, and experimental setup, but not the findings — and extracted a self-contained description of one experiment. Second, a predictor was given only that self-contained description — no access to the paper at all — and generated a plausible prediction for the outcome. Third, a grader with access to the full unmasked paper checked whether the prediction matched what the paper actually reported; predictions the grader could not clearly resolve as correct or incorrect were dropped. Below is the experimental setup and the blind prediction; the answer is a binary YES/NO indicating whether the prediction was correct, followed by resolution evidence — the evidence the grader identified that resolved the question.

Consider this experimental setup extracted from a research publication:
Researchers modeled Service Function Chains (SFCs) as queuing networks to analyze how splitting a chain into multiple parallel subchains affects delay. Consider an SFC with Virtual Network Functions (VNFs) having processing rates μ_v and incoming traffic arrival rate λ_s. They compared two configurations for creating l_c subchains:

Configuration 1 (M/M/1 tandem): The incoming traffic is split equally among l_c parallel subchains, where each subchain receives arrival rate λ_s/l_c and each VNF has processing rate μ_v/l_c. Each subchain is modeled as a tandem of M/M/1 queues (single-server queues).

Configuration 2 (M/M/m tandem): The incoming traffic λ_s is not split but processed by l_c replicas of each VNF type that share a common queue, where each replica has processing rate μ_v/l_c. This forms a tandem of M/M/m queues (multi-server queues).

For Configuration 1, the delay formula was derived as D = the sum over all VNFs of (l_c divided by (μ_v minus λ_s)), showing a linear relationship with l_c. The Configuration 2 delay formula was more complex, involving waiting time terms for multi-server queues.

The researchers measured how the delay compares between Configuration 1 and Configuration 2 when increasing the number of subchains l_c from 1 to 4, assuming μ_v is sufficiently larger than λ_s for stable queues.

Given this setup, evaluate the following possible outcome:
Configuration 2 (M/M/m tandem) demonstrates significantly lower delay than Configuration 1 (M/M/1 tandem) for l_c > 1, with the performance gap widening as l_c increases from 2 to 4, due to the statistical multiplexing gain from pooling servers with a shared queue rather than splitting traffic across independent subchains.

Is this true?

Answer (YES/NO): YES